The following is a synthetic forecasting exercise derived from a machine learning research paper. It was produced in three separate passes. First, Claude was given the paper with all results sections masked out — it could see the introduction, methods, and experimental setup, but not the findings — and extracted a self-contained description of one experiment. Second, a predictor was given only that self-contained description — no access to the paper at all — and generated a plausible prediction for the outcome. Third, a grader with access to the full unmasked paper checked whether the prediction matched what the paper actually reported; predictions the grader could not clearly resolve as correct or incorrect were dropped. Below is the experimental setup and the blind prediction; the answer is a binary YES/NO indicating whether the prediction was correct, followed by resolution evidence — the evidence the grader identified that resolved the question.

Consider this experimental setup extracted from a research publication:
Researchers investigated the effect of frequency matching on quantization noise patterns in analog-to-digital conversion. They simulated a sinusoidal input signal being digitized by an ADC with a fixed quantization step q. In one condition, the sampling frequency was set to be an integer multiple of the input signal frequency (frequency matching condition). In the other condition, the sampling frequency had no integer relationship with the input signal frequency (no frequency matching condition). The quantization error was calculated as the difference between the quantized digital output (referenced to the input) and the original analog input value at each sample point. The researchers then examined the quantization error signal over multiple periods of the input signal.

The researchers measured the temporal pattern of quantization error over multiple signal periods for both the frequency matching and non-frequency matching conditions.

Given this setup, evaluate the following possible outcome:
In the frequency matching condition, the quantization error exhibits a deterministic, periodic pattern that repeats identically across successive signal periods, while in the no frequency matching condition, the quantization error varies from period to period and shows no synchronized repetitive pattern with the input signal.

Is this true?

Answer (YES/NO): YES